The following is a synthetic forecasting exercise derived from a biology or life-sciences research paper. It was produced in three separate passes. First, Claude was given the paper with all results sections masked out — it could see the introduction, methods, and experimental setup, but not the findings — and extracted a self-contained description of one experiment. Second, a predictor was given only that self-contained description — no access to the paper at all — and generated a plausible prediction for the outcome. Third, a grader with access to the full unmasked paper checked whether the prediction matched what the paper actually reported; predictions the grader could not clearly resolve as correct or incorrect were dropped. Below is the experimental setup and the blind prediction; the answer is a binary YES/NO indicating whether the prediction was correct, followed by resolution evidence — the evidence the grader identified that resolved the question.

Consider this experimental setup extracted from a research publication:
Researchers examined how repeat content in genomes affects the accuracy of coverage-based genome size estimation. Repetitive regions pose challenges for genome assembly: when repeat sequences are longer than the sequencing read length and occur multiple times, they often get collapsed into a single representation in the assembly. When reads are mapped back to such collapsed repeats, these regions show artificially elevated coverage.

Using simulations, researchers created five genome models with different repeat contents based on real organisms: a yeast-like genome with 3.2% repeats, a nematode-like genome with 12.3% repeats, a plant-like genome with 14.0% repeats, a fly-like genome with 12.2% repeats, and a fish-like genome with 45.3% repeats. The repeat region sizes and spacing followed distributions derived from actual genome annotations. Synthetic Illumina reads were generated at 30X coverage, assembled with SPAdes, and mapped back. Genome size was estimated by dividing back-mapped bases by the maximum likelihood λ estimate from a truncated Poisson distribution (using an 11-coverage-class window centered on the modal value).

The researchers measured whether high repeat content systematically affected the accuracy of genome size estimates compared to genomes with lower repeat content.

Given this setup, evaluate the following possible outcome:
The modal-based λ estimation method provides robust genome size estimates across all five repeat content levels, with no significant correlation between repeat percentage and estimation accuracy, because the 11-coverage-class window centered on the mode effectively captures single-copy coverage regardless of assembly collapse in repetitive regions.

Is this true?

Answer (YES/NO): YES